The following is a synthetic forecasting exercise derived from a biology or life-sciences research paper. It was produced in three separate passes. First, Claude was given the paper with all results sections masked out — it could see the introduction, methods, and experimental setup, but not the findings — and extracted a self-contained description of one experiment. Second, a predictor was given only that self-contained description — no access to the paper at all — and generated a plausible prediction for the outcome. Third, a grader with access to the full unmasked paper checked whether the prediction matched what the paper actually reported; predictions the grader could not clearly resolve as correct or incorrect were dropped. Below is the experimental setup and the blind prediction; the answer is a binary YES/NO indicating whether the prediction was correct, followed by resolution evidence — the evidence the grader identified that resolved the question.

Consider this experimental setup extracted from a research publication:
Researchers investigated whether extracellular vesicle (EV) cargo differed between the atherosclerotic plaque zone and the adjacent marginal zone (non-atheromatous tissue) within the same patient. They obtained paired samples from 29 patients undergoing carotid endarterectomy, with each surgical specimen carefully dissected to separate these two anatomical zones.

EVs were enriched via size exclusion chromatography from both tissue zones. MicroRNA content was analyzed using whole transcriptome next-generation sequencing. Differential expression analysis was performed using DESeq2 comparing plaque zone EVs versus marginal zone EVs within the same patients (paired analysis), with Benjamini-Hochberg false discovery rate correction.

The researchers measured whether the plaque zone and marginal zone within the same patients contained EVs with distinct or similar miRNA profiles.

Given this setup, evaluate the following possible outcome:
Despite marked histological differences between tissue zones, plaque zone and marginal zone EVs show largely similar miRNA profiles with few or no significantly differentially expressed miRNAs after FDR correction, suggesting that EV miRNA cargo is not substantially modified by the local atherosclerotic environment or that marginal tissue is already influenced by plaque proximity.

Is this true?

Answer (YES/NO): NO